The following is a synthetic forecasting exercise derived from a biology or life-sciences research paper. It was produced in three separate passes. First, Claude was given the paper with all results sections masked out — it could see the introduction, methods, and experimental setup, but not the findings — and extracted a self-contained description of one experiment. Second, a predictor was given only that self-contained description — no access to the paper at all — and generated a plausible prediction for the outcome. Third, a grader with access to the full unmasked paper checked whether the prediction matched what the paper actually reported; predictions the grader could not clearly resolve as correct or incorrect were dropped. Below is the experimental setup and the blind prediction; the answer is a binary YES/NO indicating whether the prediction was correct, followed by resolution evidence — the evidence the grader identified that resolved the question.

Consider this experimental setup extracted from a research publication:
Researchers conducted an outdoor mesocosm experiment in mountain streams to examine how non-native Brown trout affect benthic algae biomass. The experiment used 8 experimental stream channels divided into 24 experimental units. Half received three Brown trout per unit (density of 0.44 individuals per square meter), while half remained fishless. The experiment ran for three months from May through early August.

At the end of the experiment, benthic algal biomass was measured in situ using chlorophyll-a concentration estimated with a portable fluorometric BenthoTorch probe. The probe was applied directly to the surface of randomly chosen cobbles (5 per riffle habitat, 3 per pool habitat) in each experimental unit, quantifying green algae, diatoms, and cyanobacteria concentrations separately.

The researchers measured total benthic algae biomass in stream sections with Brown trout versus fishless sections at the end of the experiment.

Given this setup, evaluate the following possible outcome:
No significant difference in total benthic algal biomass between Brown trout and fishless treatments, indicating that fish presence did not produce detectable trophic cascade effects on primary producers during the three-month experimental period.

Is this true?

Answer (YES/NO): NO